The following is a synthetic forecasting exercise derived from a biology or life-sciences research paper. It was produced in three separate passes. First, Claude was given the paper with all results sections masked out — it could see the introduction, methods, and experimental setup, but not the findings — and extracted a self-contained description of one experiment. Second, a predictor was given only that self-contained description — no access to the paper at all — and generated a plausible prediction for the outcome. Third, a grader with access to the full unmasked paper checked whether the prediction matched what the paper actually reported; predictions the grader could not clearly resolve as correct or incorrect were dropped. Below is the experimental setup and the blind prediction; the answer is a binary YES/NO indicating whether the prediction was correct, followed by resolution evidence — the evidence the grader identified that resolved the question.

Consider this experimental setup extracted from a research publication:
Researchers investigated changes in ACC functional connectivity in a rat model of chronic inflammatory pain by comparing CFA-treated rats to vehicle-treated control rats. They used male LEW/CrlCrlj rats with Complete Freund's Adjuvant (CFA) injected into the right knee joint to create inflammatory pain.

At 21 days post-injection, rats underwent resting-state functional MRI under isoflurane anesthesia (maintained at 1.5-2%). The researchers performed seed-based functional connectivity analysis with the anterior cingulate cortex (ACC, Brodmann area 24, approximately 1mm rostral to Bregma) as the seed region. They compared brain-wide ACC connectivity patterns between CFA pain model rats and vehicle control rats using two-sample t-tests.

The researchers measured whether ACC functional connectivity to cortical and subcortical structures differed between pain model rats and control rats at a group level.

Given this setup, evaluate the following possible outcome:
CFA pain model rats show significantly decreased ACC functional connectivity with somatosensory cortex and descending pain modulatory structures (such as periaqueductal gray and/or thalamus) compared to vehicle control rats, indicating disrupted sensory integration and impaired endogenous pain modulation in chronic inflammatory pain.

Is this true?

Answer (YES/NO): NO